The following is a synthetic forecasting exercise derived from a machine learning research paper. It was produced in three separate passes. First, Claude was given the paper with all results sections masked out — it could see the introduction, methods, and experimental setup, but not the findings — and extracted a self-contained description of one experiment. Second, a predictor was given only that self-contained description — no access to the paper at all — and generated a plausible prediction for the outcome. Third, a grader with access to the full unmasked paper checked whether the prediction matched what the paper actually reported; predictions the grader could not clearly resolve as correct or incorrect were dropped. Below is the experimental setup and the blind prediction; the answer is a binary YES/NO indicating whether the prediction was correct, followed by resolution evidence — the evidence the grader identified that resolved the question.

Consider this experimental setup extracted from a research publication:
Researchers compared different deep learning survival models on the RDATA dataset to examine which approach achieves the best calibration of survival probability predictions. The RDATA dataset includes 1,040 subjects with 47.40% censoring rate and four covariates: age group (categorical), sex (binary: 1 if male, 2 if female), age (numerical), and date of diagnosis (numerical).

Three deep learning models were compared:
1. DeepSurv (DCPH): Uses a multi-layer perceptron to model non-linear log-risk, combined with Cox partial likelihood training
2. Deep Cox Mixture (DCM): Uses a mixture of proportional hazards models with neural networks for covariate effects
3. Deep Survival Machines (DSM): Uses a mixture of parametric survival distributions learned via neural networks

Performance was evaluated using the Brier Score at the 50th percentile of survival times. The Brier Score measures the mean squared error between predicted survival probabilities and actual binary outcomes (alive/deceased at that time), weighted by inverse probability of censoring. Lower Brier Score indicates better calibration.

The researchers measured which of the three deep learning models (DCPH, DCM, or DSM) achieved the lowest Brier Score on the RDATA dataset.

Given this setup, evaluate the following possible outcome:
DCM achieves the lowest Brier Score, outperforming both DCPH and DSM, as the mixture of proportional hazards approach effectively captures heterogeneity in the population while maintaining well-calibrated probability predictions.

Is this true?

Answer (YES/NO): NO